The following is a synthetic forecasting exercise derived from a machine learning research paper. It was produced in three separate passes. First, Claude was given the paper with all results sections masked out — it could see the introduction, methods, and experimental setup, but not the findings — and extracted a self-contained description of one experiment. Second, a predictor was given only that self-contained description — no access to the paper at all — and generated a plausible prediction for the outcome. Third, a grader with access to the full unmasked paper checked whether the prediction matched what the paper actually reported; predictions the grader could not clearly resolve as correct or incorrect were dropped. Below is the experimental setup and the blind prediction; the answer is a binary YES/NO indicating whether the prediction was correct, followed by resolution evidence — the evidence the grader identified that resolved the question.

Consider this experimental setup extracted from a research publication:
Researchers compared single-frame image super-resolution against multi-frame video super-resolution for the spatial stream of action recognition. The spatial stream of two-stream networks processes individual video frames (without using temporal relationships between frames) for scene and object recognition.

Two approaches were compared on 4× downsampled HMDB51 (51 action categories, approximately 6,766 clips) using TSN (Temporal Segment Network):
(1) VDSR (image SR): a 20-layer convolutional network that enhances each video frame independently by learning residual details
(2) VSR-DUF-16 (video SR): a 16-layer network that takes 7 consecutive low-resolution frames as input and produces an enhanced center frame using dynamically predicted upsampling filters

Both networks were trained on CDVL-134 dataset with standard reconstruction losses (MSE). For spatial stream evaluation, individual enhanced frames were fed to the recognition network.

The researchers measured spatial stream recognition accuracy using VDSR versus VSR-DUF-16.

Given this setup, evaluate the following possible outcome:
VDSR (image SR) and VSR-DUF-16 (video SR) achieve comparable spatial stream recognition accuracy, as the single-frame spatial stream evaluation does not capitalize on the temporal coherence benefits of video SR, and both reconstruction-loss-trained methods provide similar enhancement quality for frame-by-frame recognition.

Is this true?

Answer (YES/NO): NO